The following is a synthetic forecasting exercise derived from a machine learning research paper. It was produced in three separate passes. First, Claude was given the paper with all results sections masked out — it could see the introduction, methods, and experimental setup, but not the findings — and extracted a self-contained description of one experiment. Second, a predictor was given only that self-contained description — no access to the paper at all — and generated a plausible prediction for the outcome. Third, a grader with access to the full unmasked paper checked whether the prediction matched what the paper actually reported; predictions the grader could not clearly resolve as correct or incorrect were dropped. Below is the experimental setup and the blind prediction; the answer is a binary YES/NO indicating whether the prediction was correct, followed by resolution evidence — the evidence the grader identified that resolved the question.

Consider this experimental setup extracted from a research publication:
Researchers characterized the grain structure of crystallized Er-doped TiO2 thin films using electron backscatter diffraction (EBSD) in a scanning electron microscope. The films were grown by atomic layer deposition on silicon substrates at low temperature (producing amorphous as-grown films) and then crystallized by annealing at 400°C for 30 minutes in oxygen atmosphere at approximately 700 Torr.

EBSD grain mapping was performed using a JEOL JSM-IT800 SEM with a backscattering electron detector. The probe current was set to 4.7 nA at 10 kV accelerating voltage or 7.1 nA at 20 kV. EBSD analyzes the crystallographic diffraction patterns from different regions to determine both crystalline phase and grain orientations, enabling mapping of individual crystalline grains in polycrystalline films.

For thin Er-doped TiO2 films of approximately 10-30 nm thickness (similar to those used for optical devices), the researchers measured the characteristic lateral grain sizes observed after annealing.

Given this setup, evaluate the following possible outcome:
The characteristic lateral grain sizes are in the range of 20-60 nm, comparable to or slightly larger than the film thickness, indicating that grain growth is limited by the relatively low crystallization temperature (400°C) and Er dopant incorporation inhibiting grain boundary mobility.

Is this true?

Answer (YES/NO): NO